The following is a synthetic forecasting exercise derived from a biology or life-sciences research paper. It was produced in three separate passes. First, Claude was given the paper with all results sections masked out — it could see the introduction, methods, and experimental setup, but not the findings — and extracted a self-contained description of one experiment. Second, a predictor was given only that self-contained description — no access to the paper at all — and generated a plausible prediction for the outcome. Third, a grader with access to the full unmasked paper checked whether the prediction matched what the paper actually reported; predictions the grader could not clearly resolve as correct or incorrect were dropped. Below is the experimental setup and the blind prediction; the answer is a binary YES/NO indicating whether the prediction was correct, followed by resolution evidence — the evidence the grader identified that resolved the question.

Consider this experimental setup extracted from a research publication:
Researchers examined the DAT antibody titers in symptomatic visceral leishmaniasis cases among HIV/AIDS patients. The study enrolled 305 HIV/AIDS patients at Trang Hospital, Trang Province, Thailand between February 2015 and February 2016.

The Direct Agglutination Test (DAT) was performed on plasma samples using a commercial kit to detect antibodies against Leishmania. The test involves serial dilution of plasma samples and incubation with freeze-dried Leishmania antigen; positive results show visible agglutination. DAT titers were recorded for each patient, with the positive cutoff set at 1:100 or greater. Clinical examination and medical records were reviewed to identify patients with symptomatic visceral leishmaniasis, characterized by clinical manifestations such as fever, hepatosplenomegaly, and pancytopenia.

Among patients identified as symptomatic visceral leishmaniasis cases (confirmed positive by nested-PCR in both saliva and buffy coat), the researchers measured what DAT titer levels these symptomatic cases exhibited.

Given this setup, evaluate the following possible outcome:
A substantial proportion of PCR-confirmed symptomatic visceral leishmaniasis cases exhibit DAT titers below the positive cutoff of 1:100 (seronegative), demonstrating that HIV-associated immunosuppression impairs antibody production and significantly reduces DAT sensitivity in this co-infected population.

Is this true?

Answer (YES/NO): NO